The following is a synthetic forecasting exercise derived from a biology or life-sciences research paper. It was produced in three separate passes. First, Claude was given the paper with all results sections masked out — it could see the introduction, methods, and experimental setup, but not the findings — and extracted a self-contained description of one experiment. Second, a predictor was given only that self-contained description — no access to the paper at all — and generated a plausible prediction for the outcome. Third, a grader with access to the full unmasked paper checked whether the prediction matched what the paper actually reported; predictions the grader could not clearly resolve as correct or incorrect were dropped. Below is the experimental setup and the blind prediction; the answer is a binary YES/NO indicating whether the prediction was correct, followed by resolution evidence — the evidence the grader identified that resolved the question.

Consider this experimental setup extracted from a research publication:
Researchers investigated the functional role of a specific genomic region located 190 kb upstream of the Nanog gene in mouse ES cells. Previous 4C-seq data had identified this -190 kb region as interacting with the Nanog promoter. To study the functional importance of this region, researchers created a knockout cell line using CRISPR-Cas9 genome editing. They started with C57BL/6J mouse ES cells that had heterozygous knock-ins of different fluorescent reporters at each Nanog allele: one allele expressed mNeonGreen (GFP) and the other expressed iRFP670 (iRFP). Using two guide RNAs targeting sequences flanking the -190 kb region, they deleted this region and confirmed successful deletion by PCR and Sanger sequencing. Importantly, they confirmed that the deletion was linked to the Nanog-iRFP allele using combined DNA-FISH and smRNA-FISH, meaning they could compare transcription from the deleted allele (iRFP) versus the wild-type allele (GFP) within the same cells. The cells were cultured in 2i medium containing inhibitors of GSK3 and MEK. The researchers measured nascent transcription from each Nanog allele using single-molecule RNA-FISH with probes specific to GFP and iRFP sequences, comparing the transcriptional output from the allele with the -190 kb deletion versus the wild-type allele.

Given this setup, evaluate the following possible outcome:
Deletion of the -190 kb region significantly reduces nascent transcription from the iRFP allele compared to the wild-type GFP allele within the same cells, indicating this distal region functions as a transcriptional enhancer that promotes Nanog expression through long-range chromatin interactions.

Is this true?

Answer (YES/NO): YES